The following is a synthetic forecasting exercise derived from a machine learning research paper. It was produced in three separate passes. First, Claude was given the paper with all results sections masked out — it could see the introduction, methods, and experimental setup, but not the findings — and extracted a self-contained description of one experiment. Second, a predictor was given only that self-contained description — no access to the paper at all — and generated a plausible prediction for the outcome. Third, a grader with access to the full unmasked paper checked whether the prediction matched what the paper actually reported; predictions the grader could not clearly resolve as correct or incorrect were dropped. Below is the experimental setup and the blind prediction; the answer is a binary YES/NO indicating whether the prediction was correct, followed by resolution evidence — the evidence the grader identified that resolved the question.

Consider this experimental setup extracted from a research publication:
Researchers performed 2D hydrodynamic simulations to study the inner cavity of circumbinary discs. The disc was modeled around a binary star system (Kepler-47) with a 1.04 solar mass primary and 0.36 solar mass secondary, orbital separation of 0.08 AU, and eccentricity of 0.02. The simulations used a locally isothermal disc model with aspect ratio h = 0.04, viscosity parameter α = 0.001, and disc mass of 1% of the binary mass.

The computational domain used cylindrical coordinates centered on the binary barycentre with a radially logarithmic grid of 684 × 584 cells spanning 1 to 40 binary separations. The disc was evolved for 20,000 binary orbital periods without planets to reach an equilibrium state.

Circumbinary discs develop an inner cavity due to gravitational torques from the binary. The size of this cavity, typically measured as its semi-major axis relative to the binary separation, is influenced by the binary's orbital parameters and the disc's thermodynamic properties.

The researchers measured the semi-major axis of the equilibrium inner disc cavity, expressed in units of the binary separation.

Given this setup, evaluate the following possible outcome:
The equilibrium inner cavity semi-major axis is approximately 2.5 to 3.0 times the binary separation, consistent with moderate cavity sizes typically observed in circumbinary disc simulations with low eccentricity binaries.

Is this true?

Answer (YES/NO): NO